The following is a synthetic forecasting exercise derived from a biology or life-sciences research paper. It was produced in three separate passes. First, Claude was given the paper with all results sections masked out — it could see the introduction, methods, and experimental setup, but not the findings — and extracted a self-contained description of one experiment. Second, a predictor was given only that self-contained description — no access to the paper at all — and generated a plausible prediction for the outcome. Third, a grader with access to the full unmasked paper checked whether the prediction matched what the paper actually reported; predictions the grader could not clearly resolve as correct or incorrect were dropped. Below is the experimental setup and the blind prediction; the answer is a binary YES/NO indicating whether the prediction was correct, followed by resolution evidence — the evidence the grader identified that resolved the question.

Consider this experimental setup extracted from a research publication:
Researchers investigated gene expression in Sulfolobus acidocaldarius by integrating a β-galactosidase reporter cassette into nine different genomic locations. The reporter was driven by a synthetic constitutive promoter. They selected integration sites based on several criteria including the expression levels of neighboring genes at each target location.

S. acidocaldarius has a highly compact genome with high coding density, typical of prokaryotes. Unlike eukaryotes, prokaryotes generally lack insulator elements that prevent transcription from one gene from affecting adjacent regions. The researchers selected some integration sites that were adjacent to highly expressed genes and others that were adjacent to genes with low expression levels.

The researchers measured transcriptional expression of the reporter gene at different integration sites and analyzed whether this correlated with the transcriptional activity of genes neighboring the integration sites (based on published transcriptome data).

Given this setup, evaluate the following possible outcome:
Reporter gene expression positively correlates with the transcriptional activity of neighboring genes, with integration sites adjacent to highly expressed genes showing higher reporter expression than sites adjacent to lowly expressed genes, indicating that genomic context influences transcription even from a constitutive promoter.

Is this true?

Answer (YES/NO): YES